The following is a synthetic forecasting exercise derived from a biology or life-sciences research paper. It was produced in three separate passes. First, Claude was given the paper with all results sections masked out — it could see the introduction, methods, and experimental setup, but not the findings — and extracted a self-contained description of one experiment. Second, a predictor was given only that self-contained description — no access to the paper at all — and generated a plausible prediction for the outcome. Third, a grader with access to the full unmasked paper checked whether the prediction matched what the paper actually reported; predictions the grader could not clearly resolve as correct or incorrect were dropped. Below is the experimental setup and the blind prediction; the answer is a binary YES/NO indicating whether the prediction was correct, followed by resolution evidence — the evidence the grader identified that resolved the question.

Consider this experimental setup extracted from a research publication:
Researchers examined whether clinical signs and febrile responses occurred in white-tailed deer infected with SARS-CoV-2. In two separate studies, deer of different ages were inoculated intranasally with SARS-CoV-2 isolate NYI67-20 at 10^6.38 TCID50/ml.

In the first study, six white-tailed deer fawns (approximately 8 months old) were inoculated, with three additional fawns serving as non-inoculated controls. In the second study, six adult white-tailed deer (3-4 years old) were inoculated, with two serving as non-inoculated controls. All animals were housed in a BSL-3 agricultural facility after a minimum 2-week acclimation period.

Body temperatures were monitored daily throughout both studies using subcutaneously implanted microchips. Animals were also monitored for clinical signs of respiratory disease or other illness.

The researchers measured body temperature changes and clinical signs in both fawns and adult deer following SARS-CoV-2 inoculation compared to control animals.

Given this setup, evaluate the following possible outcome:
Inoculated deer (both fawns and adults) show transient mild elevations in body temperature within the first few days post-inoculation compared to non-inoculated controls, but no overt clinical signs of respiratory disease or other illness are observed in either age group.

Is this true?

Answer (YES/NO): YES